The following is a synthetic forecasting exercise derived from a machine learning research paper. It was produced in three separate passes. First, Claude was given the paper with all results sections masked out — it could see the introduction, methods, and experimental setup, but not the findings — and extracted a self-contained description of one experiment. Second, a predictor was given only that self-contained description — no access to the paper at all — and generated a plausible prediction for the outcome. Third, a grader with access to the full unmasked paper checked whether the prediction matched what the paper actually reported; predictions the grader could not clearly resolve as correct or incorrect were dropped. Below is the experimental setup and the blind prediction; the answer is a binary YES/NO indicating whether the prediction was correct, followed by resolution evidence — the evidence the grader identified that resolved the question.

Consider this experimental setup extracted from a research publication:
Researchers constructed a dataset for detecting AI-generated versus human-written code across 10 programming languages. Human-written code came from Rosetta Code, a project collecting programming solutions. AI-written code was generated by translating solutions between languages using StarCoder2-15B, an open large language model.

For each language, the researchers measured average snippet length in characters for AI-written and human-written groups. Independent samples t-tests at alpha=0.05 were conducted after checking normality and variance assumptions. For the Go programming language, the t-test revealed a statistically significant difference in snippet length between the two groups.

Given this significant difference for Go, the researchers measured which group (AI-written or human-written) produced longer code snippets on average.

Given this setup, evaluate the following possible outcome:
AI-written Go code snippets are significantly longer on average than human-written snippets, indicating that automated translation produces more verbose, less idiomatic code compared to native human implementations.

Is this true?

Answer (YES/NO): NO